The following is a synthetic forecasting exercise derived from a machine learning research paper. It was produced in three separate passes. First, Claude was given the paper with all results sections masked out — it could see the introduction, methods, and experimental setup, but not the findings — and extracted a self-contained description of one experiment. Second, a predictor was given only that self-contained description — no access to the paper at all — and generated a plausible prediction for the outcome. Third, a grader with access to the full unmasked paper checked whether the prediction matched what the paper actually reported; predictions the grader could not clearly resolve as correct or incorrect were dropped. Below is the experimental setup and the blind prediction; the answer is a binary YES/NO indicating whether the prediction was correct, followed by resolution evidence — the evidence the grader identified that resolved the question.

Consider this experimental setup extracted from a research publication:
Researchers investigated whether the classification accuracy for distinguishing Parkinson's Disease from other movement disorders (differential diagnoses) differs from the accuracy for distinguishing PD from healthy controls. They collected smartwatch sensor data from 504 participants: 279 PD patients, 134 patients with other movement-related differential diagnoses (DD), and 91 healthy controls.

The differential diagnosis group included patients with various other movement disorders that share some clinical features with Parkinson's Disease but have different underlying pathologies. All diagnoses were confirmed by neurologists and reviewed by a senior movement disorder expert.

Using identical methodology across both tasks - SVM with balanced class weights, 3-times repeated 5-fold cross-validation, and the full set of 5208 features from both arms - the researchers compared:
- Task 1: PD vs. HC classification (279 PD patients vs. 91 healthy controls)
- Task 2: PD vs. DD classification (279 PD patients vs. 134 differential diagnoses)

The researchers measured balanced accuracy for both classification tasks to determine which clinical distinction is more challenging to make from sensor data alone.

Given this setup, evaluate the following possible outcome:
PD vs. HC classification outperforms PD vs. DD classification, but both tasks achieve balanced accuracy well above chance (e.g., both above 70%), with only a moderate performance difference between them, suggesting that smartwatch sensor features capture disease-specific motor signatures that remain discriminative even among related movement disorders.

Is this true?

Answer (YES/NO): NO